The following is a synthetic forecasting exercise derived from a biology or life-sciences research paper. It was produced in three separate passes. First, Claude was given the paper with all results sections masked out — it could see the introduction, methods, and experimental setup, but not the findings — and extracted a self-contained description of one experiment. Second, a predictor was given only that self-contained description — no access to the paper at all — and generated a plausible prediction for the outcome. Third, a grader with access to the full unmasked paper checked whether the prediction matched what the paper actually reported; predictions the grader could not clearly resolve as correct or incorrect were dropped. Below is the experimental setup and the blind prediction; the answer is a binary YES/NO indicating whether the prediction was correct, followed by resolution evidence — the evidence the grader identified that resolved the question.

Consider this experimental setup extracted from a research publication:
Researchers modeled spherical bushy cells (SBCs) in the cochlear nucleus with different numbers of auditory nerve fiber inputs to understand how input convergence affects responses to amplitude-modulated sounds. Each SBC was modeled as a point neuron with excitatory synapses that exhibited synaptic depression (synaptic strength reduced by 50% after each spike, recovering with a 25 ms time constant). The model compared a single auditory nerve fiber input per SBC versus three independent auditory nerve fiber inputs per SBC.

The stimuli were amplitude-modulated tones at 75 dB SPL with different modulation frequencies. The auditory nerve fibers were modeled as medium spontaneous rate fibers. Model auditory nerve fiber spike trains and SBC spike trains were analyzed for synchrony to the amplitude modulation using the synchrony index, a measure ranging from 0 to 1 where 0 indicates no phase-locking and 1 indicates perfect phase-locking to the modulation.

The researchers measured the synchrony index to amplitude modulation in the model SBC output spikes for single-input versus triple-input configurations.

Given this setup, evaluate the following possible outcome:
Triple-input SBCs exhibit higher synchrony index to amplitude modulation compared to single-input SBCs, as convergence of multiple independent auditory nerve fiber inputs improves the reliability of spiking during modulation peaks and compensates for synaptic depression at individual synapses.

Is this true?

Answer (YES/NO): NO